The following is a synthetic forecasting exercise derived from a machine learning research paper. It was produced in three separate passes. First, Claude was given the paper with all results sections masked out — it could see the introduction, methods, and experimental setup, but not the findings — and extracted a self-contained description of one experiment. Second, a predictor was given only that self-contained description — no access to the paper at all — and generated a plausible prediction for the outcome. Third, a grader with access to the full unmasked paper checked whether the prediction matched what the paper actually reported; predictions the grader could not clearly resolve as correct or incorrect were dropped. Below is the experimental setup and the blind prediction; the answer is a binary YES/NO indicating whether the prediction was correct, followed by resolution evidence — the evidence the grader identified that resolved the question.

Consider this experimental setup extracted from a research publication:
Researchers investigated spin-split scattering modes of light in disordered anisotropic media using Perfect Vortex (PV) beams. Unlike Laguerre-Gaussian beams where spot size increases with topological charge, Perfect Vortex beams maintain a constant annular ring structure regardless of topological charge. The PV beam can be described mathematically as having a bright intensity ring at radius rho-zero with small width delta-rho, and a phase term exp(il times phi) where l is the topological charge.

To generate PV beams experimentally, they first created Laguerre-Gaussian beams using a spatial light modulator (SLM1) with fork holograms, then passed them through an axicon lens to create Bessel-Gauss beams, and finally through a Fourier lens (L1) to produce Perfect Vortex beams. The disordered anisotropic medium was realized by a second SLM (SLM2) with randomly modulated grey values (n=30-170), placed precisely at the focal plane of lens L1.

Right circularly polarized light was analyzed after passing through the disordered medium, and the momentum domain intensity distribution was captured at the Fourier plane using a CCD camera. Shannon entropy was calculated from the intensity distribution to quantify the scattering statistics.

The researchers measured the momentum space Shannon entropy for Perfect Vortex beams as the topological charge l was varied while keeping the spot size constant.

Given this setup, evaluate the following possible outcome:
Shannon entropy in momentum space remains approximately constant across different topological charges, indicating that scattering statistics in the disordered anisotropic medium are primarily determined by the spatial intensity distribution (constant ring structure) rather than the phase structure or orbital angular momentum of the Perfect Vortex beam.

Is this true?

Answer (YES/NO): YES